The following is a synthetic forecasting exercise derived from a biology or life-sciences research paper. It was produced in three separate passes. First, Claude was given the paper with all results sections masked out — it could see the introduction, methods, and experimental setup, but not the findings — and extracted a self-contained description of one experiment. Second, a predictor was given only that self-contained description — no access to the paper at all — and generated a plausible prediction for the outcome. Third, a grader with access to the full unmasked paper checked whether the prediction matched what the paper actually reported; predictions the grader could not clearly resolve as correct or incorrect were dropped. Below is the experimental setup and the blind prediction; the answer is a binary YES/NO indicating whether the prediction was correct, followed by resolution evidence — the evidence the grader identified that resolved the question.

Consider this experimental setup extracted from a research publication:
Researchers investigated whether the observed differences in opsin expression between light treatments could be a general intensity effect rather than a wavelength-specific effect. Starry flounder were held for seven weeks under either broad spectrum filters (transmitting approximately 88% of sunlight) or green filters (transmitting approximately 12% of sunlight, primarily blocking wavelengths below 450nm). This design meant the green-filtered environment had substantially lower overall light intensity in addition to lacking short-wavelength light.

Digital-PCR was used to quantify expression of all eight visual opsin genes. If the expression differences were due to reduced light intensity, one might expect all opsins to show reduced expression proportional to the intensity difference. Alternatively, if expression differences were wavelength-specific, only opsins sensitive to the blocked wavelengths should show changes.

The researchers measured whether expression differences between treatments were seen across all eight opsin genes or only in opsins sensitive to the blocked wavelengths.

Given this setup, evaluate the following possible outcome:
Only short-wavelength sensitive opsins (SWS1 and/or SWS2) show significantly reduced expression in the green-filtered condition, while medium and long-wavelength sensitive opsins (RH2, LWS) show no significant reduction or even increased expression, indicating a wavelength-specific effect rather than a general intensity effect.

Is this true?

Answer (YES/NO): YES